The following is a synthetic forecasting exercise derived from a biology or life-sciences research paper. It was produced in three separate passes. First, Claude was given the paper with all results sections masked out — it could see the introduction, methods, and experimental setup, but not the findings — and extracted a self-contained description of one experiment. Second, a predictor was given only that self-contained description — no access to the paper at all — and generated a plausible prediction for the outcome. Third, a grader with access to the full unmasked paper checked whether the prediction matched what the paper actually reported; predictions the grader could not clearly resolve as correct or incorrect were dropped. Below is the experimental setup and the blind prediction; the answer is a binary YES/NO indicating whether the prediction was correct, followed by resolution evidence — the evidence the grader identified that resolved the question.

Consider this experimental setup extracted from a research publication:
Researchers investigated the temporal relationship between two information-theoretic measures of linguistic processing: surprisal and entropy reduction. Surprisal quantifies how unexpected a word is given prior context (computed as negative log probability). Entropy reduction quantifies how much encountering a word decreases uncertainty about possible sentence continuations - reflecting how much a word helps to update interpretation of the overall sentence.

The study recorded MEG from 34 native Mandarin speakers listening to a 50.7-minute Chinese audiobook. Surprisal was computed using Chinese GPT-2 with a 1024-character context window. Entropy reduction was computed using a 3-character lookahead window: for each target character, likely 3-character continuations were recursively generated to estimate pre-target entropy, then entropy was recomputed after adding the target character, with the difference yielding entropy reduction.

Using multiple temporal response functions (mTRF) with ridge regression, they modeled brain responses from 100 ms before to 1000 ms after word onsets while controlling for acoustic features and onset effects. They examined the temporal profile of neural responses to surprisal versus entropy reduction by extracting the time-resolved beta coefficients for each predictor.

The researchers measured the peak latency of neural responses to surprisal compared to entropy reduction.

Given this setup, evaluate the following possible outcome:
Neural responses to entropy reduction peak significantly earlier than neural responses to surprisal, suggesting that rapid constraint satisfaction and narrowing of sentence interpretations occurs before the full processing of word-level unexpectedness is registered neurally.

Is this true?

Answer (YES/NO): NO